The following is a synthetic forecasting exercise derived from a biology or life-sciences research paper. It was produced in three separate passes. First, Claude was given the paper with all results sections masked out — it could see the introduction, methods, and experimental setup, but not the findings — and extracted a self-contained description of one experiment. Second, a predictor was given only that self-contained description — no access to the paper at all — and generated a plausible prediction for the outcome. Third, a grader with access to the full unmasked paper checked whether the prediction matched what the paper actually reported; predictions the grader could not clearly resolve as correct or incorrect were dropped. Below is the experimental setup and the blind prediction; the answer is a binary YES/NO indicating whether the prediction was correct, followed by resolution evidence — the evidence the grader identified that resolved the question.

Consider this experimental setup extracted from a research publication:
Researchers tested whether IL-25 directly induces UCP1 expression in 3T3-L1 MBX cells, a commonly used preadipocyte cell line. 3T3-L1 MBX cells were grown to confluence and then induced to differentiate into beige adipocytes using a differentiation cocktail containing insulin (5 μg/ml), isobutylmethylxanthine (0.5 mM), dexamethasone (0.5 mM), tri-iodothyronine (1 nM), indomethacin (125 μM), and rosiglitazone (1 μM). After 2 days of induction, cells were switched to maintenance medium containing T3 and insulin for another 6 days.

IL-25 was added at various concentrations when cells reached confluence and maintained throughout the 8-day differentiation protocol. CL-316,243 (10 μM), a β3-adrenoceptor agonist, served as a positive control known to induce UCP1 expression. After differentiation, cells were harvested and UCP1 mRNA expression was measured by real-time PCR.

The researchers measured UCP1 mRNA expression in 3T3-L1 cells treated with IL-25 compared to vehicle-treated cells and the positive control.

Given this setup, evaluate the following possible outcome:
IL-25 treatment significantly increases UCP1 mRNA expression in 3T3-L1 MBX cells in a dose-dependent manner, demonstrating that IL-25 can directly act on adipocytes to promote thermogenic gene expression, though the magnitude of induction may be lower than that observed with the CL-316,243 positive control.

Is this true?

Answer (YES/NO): NO